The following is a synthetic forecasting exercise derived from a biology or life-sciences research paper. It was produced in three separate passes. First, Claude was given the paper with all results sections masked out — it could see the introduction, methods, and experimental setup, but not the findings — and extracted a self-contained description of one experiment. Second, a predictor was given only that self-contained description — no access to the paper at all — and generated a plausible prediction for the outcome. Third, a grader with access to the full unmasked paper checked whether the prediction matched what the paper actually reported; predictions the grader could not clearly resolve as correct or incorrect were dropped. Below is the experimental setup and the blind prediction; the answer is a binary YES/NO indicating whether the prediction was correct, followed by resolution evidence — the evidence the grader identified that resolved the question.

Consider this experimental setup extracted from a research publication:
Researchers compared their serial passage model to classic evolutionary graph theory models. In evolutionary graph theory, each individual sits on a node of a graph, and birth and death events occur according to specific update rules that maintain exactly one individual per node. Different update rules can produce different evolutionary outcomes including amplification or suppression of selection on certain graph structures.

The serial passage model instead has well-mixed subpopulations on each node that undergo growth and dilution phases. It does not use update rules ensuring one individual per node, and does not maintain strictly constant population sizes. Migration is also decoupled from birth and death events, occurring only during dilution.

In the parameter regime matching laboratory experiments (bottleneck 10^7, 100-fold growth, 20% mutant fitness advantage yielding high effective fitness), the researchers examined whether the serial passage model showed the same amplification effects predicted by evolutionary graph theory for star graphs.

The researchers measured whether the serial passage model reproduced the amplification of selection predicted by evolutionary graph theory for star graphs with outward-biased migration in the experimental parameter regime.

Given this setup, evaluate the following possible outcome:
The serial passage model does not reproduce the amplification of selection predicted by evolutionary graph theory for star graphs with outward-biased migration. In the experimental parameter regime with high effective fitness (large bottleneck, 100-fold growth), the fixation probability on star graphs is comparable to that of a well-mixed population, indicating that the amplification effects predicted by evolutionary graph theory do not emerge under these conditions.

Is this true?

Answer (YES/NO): YES